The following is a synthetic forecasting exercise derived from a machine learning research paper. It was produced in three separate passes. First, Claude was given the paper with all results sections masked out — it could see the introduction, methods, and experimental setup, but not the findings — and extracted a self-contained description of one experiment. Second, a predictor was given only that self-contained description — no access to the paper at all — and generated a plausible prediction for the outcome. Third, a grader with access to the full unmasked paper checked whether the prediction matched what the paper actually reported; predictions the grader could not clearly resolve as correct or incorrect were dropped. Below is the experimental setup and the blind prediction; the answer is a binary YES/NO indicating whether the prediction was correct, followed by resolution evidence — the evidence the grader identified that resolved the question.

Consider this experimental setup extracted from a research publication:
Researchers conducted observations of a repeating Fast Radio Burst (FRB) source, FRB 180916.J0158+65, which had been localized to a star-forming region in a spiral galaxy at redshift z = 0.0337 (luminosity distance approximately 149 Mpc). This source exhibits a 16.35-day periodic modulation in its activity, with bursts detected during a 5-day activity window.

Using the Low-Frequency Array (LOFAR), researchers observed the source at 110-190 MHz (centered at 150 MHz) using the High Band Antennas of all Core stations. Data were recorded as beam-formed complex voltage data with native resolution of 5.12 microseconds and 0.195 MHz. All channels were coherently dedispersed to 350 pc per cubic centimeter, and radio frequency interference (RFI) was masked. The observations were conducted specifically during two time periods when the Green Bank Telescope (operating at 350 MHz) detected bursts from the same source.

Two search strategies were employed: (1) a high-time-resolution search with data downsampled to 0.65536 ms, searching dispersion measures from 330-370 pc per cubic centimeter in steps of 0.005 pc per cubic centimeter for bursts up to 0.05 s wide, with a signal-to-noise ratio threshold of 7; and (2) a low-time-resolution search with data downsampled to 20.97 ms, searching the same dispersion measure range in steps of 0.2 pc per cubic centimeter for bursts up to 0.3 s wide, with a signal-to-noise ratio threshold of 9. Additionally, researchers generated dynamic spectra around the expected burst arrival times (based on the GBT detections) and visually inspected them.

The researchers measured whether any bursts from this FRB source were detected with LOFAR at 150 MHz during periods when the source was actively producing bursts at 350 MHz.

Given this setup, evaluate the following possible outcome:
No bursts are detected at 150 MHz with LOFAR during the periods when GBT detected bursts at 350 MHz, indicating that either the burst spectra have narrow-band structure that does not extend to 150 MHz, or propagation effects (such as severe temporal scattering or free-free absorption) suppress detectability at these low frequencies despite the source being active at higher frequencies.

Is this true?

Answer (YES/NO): NO